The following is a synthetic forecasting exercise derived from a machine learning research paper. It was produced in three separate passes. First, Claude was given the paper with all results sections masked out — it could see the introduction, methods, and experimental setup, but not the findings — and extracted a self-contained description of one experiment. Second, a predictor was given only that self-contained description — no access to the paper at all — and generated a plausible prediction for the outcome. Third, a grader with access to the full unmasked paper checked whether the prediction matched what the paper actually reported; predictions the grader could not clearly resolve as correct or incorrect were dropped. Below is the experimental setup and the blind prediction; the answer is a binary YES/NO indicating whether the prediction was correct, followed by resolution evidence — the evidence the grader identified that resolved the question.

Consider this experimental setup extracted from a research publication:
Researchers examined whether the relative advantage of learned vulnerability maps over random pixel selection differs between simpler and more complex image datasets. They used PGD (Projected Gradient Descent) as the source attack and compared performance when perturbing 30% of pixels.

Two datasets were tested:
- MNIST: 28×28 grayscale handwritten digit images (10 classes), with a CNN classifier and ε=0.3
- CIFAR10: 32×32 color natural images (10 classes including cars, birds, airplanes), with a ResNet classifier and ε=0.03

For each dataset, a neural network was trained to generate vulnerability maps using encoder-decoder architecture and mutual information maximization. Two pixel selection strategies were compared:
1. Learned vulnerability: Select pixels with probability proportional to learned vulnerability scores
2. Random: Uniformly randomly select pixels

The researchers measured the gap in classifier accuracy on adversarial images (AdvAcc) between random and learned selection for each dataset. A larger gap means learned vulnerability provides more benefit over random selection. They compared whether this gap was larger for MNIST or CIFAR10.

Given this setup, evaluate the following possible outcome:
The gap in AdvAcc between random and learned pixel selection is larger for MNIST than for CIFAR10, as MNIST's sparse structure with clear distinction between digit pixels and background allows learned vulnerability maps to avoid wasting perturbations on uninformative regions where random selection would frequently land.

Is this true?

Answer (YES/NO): YES